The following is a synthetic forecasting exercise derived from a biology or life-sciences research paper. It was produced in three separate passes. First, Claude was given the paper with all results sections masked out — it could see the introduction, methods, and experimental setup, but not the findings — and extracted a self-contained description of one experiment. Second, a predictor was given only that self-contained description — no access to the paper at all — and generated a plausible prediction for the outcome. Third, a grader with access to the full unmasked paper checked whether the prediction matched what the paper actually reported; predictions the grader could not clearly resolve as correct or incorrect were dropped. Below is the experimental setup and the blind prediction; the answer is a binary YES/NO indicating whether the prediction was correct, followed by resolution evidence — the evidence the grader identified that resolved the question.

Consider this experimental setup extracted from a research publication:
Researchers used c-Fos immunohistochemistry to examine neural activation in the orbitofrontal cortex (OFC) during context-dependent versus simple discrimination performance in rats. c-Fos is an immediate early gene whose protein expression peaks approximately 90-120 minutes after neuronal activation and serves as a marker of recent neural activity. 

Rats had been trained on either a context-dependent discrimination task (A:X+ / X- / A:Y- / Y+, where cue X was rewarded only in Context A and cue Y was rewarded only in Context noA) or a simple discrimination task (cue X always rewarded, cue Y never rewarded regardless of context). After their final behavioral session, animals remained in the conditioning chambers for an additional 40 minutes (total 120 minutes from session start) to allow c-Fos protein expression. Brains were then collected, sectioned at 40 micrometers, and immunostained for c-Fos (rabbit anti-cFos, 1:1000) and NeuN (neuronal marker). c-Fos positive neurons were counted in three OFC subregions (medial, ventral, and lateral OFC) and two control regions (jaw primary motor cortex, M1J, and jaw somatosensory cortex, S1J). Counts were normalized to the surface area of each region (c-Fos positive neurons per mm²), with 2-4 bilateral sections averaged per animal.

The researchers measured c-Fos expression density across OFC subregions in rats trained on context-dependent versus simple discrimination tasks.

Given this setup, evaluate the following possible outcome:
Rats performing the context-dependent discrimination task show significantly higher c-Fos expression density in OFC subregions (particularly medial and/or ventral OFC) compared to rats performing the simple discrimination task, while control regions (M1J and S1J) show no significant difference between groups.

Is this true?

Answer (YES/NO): NO